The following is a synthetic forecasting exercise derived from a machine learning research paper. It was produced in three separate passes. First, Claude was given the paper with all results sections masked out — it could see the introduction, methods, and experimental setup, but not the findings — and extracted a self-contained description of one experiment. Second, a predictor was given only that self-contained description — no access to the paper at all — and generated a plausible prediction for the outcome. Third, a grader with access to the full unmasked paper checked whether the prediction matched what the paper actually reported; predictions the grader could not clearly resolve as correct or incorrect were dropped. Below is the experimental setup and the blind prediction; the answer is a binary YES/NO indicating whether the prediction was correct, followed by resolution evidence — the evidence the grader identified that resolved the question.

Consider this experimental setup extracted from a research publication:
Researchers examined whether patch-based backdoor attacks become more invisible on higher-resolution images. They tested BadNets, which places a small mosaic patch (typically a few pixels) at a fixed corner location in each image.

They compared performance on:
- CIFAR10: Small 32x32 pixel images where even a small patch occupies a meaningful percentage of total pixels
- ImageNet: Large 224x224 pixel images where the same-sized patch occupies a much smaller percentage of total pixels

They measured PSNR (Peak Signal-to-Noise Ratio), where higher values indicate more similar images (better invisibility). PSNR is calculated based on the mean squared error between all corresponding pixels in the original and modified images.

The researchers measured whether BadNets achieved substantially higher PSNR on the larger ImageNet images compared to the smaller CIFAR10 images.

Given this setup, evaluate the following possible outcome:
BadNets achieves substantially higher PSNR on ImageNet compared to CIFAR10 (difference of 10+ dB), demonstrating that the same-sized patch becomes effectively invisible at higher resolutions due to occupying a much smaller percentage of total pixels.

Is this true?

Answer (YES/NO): NO